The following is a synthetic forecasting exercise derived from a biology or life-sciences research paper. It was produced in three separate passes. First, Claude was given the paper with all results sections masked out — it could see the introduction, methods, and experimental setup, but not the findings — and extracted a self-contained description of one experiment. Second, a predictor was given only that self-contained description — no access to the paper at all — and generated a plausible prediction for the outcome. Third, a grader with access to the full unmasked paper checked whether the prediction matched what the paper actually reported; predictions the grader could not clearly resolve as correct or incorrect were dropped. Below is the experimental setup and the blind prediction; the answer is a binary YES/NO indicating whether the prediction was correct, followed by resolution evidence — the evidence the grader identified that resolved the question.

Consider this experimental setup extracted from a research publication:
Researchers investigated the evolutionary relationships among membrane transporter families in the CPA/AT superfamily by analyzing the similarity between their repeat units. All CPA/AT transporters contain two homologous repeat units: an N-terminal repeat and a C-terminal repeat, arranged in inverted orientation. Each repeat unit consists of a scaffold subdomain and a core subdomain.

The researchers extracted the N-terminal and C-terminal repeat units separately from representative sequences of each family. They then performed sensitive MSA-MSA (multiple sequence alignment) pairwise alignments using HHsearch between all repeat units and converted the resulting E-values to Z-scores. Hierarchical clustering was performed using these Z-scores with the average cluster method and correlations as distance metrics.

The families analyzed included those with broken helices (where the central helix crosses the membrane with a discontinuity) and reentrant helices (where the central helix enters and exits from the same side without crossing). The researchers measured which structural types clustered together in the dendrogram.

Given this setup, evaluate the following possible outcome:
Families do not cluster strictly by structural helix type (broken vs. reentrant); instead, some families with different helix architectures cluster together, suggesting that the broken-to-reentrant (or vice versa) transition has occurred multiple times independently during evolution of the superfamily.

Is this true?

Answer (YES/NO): NO